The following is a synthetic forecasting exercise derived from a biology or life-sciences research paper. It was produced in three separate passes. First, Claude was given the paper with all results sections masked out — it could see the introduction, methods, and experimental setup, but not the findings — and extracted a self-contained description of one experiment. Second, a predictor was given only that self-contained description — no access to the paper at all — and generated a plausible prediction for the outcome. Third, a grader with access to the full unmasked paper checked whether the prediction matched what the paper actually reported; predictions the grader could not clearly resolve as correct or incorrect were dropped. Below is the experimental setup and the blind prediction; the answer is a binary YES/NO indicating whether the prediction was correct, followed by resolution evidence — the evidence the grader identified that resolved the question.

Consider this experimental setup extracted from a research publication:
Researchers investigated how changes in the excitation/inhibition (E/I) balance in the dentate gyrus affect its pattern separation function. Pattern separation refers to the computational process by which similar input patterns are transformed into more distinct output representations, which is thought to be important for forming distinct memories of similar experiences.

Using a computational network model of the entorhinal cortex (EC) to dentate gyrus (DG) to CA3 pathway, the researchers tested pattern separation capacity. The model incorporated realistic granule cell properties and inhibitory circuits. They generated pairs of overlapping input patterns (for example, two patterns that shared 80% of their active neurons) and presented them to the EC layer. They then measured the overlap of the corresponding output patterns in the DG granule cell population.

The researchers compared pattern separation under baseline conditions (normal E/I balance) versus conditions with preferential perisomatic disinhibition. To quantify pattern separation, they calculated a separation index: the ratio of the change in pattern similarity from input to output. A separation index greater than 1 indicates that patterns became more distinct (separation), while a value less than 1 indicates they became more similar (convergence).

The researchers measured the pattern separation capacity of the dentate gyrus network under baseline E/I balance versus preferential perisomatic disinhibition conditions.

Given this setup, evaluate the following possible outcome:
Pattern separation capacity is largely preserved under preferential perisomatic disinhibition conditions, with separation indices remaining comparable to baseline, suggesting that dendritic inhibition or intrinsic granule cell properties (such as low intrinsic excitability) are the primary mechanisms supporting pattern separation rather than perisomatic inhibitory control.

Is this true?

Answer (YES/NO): NO